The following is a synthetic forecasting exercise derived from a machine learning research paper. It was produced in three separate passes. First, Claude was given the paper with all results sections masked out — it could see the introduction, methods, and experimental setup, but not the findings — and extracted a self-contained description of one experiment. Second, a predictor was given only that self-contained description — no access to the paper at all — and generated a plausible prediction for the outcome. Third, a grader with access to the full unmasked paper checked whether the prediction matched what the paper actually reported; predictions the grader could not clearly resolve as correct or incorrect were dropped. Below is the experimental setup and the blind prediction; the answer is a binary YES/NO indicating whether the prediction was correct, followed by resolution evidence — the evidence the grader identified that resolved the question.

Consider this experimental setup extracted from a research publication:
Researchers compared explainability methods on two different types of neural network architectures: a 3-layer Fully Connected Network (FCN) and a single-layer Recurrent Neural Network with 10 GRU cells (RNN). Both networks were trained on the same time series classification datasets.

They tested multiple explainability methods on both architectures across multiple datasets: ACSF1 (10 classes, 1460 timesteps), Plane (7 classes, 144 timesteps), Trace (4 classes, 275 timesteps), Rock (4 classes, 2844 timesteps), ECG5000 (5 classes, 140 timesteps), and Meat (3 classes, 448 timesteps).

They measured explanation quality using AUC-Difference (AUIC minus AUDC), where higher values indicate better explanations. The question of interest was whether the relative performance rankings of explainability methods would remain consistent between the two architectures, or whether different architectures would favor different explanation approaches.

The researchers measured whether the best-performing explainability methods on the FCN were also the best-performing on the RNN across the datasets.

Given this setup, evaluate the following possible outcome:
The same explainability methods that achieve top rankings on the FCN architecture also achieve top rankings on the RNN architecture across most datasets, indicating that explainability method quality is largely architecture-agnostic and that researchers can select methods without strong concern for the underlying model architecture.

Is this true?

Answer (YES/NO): YES